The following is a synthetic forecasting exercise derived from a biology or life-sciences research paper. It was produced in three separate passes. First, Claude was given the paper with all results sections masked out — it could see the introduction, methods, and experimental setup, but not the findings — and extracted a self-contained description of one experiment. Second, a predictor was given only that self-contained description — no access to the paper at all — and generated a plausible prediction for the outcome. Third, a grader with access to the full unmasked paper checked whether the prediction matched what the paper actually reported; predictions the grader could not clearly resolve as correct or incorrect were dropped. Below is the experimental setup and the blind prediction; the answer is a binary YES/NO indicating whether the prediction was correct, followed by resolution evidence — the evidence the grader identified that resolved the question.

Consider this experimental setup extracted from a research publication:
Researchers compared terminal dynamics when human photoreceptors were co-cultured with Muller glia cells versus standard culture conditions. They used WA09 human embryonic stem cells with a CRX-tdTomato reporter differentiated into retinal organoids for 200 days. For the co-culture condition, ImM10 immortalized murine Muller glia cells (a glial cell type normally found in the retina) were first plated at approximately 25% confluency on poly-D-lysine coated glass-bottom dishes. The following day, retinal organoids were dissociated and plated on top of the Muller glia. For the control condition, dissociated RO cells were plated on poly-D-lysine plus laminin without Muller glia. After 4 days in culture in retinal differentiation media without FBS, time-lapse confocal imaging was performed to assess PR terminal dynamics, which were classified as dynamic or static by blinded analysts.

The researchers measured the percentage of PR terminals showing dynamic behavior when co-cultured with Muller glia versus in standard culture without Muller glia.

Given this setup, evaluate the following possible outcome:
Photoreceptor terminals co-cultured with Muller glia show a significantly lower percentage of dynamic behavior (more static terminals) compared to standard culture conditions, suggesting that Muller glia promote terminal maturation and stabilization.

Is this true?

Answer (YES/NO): NO